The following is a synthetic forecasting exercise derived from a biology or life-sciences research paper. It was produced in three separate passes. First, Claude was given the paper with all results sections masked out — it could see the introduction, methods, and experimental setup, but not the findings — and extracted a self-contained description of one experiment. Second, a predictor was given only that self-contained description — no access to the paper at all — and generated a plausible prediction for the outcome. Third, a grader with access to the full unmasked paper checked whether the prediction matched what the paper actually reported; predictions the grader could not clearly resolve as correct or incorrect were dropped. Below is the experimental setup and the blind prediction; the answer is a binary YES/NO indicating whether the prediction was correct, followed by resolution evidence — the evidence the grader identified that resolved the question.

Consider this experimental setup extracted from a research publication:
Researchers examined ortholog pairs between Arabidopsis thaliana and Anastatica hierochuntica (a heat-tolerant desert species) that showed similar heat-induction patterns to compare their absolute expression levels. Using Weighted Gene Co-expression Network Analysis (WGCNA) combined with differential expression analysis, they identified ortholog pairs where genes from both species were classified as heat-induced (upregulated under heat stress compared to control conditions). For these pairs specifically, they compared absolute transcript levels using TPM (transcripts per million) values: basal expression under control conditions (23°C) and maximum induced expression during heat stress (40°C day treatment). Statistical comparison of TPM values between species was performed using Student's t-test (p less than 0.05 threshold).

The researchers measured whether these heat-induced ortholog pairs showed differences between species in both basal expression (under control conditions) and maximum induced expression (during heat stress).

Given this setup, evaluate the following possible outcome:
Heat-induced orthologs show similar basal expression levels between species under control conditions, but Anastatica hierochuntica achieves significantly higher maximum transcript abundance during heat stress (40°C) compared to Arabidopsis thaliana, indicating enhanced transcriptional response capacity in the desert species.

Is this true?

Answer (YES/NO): NO